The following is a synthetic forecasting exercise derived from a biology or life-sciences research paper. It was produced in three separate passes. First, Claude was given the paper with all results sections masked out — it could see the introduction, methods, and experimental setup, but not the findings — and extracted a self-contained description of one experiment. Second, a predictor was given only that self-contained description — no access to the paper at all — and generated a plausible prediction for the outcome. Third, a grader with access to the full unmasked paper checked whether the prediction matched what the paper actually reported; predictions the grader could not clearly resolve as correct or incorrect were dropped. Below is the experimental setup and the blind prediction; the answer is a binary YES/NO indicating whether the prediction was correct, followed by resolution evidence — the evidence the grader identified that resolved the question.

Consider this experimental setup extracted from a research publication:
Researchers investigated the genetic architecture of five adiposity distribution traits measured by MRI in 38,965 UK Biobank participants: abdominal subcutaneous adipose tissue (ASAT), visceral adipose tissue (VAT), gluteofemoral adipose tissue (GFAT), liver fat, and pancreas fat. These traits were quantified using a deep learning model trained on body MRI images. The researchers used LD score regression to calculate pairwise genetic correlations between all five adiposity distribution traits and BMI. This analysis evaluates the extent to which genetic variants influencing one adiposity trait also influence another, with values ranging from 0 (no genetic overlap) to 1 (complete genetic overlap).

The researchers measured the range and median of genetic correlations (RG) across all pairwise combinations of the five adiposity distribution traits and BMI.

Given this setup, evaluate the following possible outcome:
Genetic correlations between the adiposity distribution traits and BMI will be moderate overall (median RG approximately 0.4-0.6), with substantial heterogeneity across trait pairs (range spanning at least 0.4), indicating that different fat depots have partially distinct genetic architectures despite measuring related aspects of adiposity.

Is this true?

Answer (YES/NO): YES